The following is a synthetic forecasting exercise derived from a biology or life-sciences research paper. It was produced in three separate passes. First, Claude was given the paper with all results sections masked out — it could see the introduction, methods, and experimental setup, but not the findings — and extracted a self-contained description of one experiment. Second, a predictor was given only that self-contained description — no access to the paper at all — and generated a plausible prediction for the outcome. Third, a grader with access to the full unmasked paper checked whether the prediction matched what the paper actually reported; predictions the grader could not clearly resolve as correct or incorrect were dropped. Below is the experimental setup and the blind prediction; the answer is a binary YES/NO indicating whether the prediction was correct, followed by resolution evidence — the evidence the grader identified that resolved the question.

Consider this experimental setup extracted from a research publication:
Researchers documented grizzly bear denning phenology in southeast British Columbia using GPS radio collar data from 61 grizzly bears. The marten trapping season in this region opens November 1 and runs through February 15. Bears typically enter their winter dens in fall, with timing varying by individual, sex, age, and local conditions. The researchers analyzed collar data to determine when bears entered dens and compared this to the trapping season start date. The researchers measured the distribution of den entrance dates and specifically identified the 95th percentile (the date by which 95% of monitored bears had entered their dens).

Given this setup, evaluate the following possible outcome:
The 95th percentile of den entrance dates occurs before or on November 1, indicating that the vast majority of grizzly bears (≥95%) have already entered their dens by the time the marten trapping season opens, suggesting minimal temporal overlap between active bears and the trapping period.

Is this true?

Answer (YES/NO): NO